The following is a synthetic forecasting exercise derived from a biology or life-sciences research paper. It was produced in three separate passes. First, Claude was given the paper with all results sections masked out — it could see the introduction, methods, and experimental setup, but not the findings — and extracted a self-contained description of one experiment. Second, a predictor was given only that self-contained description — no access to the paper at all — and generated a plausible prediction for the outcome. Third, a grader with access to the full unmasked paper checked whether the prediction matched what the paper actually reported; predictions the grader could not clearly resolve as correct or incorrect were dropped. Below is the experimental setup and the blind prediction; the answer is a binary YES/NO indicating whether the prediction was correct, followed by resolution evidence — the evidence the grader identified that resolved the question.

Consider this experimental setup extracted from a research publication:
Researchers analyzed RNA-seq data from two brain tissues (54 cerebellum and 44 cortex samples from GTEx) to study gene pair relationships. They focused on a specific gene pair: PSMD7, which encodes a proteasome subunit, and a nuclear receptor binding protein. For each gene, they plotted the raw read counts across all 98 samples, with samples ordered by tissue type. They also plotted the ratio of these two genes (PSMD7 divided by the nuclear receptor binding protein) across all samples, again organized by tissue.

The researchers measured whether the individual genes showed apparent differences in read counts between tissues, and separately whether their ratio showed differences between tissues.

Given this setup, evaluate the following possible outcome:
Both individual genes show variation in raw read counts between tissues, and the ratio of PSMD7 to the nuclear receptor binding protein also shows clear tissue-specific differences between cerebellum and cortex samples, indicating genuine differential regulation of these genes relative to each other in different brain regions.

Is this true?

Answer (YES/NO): NO